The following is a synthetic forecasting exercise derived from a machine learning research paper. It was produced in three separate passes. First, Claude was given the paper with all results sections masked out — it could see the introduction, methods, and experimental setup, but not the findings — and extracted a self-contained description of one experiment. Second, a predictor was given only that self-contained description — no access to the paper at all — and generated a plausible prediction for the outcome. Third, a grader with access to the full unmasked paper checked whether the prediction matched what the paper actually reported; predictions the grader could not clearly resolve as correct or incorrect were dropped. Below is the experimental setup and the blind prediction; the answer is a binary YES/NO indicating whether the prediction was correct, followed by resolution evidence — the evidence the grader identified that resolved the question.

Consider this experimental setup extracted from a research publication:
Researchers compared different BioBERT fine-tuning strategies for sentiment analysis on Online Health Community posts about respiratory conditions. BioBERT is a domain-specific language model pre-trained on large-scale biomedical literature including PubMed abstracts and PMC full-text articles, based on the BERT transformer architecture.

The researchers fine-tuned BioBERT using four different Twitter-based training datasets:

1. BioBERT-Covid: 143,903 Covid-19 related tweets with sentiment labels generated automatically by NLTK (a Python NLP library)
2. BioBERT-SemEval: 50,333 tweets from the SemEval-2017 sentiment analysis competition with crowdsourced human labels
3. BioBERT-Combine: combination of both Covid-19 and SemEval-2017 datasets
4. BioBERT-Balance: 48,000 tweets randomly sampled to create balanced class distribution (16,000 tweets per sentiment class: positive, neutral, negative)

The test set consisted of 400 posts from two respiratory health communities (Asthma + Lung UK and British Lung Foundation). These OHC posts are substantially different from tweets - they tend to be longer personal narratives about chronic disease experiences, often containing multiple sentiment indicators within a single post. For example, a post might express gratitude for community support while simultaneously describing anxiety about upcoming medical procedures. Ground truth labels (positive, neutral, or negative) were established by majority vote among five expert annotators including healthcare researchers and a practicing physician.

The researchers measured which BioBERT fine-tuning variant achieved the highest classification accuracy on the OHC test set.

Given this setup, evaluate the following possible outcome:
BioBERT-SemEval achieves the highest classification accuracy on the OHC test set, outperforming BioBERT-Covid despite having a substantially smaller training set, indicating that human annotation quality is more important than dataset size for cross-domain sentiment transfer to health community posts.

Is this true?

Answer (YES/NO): NO